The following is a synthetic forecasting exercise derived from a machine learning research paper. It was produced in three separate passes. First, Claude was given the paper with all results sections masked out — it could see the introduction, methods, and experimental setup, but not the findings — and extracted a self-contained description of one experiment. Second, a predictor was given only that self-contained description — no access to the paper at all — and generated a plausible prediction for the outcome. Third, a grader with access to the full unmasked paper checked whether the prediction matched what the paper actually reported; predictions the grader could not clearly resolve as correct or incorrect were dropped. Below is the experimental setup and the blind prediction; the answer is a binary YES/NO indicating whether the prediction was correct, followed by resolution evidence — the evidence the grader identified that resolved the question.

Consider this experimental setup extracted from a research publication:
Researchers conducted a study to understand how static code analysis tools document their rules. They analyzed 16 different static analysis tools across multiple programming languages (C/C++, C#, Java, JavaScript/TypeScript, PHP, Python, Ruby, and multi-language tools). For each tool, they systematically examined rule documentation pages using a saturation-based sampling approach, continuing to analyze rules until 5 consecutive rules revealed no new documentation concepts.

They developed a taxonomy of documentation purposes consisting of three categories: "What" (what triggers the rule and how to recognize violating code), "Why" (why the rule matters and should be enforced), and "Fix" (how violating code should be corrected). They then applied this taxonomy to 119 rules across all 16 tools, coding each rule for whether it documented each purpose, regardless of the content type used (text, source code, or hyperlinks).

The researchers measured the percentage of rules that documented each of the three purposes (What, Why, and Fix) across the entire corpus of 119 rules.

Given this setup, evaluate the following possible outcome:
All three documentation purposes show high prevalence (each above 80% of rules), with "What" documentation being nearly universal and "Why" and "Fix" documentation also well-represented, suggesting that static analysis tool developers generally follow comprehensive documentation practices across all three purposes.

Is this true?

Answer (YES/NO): NO